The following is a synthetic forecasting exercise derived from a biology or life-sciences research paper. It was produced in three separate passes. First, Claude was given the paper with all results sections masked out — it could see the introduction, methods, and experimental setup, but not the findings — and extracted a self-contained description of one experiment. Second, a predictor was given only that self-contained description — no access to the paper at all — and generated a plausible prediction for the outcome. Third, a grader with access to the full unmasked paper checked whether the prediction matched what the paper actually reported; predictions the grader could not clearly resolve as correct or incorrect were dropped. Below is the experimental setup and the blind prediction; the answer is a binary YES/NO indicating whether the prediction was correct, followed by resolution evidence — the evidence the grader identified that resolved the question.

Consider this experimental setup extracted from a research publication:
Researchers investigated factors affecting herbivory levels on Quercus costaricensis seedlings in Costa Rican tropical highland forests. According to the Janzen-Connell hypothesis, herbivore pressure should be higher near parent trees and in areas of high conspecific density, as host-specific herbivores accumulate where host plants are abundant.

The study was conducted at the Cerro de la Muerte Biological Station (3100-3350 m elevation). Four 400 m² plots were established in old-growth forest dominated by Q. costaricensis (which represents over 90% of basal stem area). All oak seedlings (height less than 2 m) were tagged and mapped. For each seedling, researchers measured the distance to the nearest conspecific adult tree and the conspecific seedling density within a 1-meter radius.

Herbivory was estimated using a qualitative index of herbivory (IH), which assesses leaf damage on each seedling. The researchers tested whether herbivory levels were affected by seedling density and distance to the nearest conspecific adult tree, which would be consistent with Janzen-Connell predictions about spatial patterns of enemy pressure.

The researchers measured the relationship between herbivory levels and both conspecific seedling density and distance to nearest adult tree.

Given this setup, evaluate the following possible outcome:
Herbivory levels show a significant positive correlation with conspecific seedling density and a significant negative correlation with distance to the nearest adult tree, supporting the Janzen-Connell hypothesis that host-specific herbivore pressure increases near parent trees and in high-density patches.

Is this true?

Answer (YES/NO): NO